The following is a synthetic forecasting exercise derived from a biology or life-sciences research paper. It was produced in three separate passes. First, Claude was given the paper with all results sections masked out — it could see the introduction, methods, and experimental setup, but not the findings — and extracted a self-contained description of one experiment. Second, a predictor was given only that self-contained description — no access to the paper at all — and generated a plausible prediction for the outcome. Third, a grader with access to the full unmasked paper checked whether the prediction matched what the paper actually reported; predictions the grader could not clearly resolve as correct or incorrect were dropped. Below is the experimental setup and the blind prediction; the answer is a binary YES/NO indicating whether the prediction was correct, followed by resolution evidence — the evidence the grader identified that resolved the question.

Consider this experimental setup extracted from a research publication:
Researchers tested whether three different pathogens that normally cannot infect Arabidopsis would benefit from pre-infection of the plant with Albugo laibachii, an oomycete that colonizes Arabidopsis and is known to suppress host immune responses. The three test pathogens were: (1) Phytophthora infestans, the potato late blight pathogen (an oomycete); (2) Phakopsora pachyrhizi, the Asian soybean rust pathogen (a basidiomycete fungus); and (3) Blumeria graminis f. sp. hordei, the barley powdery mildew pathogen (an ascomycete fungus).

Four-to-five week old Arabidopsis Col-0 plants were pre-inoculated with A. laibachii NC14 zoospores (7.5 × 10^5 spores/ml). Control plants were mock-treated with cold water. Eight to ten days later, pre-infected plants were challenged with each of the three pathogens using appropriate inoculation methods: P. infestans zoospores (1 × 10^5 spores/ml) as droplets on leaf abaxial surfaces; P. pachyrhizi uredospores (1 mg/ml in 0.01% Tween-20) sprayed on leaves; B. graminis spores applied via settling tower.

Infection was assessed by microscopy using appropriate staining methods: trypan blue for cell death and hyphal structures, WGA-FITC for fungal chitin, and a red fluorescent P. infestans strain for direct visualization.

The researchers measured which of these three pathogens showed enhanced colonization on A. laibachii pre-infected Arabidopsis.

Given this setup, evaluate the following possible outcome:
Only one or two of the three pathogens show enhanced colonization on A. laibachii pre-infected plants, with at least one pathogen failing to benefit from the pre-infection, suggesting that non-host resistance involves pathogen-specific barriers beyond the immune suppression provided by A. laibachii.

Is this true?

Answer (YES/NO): YES